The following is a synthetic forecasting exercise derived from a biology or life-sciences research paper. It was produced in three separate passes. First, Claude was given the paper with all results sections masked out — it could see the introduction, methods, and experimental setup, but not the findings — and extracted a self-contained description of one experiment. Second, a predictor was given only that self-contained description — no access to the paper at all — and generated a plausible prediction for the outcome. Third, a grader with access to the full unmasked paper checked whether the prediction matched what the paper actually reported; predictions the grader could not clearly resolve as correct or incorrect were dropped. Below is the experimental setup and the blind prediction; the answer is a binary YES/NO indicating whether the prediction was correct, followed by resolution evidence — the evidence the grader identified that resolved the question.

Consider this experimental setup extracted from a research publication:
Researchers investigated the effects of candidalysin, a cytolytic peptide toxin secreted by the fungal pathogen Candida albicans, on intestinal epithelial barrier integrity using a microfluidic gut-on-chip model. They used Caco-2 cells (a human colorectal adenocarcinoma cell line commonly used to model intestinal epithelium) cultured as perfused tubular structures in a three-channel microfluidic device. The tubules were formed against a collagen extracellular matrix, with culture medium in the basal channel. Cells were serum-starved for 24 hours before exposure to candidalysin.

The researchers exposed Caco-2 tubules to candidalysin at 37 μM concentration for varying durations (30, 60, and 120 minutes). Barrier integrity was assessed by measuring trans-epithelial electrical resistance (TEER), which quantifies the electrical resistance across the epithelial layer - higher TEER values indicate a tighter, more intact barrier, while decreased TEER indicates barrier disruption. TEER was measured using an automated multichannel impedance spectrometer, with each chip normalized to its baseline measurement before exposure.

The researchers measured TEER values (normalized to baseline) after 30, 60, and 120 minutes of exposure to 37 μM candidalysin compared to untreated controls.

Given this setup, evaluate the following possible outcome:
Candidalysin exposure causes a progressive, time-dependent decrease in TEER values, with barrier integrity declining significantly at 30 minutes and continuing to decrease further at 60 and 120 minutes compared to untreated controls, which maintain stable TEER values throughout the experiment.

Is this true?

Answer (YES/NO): NO